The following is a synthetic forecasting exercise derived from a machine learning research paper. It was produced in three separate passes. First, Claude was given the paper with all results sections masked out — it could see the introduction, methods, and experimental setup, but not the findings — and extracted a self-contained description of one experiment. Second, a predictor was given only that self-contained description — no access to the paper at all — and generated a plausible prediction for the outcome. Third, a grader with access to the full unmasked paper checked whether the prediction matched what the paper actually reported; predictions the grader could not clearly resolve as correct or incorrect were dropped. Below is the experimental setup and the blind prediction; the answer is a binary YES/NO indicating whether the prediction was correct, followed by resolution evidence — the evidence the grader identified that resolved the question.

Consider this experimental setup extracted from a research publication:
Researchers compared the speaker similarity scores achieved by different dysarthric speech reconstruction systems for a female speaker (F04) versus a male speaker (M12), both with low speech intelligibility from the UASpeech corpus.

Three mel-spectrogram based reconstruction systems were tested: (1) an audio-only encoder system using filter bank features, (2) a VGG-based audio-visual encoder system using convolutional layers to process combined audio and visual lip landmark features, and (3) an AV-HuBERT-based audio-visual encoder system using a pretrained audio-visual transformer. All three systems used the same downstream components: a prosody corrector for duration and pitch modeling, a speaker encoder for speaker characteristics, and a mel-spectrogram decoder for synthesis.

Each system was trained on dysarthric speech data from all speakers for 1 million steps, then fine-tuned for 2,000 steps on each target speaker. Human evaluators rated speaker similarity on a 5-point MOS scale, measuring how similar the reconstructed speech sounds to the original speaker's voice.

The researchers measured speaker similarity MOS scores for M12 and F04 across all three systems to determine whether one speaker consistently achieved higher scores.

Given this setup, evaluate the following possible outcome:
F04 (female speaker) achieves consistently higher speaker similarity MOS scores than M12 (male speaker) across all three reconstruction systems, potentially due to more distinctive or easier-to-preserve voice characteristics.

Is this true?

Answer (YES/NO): YES